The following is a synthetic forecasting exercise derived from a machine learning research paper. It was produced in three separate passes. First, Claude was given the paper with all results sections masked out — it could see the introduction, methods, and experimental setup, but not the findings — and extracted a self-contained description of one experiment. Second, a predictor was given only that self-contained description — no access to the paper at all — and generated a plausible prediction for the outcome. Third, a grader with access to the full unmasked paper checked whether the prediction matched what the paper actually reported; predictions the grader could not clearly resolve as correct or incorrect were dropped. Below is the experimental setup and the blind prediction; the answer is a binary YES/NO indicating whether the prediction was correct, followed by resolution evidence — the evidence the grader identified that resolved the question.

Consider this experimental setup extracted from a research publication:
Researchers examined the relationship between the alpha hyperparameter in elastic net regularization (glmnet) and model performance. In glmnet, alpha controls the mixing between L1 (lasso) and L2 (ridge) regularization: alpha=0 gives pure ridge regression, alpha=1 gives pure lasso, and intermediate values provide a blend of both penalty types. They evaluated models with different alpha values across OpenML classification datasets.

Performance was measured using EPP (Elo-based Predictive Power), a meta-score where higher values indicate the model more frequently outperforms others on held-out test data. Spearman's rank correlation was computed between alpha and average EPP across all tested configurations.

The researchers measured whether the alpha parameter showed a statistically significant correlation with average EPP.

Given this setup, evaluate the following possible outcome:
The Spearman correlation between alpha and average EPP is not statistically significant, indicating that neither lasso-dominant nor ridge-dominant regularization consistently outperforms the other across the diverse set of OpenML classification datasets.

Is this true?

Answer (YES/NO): YES